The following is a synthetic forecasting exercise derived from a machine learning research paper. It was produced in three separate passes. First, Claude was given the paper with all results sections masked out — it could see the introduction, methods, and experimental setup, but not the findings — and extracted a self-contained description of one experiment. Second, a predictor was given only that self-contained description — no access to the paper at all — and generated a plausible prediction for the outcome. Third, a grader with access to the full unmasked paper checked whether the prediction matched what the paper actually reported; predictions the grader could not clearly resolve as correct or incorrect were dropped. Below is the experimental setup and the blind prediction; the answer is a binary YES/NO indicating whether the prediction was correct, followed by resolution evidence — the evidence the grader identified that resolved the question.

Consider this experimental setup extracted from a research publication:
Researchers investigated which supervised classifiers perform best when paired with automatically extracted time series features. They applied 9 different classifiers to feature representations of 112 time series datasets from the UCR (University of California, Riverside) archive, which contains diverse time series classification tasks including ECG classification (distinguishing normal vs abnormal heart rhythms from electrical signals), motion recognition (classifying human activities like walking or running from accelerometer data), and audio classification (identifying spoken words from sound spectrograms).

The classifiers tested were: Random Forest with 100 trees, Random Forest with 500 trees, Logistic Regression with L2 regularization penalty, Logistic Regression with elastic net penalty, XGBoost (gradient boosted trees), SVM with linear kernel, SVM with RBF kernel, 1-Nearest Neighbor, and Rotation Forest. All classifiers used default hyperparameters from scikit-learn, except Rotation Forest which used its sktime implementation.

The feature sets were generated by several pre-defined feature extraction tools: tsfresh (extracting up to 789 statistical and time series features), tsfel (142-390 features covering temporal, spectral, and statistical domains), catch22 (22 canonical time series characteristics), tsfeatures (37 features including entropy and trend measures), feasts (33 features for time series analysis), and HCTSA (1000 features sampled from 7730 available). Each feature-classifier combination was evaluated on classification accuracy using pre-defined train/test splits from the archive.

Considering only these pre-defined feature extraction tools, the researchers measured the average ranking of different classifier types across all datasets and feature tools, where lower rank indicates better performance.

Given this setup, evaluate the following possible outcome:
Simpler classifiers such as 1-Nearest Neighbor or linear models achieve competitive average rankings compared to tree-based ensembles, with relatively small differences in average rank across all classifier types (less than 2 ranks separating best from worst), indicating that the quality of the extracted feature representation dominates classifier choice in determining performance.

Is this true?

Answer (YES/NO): NO